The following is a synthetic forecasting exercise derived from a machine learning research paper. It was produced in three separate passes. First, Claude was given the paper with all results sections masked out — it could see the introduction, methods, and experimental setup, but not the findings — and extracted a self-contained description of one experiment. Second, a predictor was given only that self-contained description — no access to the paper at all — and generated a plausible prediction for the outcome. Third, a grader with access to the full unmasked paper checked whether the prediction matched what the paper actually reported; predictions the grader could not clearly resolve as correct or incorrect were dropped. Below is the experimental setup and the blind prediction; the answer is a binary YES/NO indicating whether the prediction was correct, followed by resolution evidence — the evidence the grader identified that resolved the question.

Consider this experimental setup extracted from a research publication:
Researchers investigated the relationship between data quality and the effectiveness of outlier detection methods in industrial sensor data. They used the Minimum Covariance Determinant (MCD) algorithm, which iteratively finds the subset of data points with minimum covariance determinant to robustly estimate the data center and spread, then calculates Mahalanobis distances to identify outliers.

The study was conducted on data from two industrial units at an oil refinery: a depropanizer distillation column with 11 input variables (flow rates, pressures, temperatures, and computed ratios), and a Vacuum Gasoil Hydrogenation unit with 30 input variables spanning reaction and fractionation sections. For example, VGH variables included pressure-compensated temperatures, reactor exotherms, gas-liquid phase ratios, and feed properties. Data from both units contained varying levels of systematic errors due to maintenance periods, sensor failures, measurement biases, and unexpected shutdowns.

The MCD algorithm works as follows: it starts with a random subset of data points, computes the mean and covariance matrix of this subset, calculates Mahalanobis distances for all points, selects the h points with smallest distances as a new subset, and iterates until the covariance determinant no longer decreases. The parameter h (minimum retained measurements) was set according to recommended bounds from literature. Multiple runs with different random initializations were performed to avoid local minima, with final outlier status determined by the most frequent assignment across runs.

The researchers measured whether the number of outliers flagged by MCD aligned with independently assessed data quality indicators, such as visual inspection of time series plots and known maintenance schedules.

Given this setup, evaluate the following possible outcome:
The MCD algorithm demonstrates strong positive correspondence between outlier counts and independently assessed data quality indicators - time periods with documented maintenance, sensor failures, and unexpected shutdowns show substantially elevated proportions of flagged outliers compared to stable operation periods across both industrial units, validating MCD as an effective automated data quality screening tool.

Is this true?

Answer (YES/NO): NO